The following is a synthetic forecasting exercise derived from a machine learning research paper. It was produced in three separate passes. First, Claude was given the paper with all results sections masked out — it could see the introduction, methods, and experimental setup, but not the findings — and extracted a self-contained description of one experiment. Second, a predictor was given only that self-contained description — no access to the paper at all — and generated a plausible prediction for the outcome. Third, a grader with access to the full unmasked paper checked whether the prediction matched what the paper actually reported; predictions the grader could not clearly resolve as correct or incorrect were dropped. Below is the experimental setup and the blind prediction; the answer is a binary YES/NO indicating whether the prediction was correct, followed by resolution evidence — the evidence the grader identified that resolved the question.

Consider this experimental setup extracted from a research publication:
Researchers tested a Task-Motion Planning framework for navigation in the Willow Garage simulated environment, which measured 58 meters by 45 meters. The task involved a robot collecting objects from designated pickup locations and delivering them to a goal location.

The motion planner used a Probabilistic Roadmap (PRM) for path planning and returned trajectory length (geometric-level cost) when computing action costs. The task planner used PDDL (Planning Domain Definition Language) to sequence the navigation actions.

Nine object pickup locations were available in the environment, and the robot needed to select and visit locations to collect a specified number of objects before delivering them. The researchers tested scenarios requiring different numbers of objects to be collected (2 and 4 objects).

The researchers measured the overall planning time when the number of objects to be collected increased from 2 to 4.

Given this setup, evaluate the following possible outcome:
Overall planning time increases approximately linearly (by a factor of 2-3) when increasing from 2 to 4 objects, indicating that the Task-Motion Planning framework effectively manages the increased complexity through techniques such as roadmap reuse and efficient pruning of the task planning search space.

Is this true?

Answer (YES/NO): NO